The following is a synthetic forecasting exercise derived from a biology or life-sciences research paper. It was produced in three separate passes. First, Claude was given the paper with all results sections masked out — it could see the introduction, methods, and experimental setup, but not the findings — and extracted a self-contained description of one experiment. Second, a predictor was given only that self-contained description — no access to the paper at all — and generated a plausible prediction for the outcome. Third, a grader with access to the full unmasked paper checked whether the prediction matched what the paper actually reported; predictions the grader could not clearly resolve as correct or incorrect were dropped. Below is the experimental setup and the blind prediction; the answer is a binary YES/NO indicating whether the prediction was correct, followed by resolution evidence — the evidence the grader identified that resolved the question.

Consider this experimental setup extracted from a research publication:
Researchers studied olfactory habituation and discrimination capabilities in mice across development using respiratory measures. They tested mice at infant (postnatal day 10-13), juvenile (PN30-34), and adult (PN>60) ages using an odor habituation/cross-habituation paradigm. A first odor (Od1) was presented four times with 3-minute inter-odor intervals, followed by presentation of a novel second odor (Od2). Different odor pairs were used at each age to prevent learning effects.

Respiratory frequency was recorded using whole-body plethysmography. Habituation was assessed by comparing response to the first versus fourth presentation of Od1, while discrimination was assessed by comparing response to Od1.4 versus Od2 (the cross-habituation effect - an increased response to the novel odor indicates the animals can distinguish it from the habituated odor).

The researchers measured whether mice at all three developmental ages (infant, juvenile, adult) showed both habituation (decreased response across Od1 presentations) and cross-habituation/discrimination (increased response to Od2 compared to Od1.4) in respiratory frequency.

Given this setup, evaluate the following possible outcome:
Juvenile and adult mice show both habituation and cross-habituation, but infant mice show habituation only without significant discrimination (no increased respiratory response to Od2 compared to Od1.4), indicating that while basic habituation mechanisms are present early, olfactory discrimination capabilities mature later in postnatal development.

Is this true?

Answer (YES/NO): NO